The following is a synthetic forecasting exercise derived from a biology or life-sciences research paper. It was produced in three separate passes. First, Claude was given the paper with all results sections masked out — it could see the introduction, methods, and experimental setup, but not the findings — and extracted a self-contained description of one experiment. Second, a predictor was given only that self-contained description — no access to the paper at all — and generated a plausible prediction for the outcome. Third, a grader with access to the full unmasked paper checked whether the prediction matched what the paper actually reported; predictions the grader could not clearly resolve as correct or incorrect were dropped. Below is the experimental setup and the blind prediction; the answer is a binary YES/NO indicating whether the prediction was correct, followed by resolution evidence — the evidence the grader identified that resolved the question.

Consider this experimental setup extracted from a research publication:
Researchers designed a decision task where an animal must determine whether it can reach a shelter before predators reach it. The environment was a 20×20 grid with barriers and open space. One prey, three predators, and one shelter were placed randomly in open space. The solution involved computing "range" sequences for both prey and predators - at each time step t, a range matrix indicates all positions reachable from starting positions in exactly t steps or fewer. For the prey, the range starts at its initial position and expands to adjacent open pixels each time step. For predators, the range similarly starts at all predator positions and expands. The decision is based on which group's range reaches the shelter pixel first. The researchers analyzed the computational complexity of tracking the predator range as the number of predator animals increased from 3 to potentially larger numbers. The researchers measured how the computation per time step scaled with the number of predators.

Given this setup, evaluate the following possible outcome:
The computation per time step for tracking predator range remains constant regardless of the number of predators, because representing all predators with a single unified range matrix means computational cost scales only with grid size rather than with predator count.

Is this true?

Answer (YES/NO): YES